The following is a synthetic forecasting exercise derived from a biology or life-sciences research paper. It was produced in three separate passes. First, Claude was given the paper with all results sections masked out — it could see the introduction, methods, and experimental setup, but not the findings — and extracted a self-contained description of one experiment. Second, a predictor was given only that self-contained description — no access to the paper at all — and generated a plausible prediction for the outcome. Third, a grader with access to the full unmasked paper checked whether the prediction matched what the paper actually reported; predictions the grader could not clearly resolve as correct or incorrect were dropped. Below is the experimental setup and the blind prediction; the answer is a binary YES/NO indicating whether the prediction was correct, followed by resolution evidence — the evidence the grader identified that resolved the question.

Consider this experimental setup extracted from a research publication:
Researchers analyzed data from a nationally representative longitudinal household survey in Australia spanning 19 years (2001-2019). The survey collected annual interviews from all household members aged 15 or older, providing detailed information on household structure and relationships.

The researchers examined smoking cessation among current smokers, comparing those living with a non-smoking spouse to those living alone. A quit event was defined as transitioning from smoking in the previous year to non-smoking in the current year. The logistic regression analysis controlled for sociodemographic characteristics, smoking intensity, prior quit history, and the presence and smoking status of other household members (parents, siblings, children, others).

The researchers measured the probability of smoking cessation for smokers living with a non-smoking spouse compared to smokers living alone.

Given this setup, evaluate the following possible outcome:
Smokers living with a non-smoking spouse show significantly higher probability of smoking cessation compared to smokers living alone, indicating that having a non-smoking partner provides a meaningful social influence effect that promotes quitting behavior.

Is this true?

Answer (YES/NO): YES